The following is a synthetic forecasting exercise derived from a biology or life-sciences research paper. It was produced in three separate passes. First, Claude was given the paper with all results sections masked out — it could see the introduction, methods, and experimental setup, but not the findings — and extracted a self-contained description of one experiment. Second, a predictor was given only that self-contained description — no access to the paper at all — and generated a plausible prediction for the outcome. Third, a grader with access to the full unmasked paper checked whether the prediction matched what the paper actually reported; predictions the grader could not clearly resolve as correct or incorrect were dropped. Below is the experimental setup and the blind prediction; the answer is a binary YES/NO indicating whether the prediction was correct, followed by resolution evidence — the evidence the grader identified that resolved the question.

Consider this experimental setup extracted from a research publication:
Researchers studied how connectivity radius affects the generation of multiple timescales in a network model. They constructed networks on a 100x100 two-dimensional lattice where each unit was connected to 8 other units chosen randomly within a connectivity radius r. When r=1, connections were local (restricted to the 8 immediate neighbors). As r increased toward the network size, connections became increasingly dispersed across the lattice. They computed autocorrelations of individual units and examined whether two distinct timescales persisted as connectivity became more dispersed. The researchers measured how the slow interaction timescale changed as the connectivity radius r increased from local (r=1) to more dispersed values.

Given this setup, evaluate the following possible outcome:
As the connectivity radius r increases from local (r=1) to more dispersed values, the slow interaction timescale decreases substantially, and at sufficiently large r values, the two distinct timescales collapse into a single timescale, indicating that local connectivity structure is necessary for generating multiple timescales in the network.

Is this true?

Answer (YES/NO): YES